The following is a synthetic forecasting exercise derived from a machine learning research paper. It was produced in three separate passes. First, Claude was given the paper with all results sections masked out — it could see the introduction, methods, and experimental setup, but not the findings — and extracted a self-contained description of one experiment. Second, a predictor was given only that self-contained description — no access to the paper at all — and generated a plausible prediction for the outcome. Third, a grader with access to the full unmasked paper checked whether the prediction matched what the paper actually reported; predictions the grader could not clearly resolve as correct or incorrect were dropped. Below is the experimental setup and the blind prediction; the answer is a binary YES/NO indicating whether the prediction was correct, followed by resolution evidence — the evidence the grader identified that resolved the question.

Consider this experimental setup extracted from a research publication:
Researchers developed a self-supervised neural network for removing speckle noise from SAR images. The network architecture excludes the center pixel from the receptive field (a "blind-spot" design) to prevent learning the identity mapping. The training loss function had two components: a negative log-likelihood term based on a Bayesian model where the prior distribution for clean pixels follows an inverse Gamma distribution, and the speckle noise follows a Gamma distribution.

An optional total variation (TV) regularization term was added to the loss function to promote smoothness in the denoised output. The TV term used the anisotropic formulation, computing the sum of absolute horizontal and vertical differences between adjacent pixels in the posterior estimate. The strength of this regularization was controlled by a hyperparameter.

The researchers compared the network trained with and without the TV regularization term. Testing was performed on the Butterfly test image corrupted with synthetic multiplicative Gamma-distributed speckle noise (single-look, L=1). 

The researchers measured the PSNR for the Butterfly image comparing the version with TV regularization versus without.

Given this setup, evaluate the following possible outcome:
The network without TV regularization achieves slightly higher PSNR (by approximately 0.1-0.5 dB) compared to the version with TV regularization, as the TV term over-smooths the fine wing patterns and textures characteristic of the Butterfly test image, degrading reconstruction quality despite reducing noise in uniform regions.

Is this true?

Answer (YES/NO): NO